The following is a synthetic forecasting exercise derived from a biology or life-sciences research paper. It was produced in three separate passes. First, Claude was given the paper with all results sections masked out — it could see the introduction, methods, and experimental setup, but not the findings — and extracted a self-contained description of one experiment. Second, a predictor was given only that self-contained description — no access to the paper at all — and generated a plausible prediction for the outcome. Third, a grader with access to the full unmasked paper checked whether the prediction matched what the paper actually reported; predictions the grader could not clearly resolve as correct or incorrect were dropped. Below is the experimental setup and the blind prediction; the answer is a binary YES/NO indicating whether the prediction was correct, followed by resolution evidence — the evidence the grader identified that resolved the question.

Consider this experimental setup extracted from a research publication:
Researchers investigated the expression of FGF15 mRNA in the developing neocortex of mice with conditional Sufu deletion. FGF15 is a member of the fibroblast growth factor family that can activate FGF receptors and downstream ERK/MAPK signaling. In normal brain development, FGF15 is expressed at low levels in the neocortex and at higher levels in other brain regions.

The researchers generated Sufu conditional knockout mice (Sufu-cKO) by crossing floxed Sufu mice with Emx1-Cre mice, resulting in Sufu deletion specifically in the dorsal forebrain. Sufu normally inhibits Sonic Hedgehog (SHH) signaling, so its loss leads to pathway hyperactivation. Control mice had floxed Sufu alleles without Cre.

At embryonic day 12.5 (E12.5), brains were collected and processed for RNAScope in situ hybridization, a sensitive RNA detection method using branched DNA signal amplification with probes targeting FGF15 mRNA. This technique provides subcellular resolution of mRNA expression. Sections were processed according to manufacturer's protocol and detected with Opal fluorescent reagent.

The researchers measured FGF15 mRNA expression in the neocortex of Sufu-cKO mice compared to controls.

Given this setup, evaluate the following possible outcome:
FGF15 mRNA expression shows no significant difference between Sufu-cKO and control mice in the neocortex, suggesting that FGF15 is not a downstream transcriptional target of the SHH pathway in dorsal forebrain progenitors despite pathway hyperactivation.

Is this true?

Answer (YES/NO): NO